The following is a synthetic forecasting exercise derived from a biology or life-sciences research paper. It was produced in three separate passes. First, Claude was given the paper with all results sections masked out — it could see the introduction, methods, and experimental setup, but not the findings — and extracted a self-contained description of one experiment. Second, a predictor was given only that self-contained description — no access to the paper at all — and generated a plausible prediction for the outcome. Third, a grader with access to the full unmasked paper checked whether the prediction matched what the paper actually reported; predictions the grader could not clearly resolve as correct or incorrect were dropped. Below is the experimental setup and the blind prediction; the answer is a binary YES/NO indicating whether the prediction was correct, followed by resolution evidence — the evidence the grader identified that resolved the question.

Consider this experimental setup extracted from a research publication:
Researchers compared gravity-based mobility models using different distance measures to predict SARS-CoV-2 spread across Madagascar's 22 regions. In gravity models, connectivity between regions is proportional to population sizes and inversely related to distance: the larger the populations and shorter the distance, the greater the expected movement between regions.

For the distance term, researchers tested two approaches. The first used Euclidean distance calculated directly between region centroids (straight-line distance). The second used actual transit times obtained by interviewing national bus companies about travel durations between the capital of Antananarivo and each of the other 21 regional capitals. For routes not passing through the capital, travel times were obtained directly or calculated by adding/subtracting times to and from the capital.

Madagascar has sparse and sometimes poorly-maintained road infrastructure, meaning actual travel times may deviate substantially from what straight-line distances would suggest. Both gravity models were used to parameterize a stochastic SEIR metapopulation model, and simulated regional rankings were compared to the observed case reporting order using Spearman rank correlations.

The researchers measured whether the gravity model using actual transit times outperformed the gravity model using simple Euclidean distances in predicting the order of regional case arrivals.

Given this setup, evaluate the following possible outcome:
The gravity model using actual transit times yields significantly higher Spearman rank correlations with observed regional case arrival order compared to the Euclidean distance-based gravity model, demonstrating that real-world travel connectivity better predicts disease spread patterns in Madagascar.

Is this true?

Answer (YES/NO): NO